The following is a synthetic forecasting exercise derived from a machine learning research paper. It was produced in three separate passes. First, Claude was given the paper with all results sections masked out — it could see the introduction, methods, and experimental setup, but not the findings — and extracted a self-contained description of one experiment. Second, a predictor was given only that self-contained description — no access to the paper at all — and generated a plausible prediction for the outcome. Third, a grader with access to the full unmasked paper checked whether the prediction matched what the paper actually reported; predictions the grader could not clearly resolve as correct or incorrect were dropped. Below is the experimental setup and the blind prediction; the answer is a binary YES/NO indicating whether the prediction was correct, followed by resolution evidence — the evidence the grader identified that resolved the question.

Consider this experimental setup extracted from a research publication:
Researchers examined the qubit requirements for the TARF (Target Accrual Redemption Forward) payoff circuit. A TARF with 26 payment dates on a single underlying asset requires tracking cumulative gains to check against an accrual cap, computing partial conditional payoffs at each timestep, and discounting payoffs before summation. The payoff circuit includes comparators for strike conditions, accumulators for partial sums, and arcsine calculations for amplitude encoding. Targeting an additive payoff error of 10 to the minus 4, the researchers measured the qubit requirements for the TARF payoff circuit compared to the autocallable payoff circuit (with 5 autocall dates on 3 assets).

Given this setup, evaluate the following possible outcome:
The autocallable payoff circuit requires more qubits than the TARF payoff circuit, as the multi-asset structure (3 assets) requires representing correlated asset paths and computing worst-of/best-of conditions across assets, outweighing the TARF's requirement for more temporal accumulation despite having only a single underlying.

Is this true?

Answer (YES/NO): NO